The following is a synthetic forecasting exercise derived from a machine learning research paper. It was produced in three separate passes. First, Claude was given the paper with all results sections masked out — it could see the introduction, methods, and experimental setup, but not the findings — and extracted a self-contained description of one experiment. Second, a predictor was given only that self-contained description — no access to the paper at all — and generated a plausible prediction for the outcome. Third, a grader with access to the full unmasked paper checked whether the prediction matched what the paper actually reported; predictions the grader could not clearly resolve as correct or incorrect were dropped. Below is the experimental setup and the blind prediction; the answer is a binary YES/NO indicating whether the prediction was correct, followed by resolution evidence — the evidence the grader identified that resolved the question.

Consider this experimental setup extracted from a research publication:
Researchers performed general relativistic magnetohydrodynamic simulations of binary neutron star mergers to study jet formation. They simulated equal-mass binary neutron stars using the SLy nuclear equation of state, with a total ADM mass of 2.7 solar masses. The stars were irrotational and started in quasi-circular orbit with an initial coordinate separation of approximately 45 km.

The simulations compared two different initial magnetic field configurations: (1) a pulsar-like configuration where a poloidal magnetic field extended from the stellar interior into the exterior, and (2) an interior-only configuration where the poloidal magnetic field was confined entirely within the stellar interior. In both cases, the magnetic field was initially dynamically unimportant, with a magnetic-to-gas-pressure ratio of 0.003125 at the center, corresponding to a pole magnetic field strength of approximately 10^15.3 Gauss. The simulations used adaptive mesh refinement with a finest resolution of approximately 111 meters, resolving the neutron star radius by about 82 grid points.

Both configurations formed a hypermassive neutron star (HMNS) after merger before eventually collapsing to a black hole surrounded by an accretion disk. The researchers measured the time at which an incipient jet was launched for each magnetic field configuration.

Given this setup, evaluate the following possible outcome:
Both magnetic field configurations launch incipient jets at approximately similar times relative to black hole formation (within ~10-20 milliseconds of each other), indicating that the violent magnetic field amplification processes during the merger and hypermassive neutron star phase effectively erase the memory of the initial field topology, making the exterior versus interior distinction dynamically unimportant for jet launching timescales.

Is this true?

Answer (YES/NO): NO